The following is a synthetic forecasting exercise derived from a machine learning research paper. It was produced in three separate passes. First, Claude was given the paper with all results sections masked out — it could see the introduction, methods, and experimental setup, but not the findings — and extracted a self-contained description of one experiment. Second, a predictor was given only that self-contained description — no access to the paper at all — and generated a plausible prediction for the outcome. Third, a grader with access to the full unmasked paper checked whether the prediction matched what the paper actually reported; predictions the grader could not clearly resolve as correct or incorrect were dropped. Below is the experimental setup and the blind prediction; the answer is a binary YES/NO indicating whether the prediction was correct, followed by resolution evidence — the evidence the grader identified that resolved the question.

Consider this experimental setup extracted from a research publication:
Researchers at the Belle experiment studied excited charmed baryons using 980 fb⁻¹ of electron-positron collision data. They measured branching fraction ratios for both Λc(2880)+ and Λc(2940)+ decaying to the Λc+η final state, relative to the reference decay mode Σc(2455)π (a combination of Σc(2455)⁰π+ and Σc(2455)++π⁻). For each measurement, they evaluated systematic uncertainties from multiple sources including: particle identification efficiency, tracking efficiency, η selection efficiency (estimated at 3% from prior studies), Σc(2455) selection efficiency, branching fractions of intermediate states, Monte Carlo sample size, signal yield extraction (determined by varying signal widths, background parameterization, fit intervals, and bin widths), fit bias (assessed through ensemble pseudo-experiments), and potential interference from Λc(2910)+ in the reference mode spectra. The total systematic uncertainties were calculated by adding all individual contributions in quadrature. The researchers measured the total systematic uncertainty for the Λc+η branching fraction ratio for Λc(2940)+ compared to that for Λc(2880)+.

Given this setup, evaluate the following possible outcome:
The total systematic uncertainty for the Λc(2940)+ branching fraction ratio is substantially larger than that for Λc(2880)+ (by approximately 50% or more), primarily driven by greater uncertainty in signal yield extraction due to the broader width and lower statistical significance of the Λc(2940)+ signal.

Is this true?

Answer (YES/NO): NO